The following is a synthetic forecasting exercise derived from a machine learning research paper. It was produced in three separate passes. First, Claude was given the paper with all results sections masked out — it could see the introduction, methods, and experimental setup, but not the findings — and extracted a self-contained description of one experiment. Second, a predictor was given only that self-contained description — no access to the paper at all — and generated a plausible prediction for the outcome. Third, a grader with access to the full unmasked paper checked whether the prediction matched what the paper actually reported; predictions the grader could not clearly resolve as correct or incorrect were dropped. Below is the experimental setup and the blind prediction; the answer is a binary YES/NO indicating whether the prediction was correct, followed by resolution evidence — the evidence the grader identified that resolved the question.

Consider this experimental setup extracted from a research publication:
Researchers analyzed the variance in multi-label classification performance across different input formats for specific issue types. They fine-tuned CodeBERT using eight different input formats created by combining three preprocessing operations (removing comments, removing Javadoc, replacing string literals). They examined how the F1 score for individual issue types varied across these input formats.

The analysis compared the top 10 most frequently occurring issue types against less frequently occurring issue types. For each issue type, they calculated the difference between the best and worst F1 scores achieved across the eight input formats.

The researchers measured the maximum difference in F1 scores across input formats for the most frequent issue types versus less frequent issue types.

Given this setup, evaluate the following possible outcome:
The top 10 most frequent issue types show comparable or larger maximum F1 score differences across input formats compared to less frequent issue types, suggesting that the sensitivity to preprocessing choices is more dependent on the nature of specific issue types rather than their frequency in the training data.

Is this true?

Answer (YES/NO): NO